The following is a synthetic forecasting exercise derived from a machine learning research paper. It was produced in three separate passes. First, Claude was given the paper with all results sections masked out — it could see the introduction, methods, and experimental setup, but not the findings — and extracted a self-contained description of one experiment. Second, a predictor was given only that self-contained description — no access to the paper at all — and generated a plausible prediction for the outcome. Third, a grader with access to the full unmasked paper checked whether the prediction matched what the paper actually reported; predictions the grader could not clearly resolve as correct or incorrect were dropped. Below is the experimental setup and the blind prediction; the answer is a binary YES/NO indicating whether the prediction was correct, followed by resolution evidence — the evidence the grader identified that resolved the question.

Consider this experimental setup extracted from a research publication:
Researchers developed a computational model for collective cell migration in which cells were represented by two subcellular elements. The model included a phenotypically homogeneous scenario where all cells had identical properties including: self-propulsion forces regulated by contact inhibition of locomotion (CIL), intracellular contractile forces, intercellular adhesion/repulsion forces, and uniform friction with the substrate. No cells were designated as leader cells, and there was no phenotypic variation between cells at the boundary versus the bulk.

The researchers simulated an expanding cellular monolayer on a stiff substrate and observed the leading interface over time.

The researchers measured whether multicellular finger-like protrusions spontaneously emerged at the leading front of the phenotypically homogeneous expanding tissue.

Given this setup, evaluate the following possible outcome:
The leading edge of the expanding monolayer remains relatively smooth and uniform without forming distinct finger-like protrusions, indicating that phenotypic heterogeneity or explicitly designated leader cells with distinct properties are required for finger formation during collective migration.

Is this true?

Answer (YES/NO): YES